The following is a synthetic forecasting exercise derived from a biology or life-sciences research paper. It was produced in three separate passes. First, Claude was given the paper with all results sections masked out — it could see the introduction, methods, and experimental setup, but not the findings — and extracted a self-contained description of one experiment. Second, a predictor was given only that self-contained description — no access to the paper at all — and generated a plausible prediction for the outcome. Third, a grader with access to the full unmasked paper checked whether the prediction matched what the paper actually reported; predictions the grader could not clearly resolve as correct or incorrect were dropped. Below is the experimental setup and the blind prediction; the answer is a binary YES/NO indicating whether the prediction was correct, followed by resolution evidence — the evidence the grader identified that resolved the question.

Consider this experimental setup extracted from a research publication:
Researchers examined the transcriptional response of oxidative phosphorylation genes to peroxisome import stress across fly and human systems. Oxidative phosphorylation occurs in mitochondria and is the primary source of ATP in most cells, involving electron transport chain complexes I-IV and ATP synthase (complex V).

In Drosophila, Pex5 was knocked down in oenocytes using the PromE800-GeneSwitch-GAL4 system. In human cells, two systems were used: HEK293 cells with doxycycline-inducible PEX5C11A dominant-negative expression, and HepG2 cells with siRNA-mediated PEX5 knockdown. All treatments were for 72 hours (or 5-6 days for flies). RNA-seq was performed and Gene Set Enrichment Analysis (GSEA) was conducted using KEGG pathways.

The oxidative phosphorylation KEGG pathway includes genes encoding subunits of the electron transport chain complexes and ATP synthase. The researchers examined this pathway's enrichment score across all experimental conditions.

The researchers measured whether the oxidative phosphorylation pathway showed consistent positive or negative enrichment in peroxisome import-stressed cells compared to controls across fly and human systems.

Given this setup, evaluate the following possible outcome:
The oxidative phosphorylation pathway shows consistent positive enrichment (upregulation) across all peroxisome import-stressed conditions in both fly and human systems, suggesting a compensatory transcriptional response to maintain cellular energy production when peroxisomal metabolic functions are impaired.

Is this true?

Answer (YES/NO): NO